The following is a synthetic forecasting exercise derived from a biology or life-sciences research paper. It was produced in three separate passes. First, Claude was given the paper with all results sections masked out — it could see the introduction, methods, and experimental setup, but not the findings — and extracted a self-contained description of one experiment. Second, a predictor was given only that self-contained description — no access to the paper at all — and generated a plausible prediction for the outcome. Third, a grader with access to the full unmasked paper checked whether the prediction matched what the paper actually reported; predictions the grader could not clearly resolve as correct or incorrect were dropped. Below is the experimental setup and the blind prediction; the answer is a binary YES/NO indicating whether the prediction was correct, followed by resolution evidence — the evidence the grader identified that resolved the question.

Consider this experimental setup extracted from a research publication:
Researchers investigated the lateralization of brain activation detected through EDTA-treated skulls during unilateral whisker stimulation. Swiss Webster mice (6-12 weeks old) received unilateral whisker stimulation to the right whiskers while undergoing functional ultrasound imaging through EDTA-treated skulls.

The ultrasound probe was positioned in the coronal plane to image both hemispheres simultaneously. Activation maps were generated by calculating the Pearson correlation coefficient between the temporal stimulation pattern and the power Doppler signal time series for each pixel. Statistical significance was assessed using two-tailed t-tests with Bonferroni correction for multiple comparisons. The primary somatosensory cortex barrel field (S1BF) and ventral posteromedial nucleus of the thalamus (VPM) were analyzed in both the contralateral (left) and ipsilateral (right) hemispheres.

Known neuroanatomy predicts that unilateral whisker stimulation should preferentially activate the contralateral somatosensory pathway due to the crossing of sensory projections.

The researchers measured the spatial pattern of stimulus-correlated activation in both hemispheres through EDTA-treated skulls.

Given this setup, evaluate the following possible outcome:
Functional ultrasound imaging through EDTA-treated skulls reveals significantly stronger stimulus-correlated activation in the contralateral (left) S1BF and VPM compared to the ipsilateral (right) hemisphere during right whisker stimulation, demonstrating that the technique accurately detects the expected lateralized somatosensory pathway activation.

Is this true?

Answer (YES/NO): YES